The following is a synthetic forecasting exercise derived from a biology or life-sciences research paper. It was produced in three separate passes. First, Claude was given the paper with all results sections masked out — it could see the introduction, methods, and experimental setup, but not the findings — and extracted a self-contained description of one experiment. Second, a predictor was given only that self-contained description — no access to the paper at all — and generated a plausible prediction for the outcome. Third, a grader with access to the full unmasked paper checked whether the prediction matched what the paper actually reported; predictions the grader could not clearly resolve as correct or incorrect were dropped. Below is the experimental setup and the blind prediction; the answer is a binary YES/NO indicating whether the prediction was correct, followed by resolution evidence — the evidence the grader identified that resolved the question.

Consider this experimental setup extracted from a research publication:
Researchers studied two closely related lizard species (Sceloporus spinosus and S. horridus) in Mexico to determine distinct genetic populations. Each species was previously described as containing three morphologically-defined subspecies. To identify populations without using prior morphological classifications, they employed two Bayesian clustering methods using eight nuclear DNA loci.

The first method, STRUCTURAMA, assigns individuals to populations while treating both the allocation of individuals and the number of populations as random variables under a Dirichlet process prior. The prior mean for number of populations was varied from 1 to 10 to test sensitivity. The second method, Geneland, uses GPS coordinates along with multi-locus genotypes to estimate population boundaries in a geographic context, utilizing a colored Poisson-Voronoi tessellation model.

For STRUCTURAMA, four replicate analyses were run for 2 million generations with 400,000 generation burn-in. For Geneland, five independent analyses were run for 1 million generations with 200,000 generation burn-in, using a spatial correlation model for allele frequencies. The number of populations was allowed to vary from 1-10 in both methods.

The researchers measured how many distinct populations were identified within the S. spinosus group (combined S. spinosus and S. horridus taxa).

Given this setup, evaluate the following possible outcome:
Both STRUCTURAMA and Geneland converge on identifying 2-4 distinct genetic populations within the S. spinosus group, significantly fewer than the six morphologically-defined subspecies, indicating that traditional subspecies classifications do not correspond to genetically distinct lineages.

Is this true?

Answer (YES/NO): NO